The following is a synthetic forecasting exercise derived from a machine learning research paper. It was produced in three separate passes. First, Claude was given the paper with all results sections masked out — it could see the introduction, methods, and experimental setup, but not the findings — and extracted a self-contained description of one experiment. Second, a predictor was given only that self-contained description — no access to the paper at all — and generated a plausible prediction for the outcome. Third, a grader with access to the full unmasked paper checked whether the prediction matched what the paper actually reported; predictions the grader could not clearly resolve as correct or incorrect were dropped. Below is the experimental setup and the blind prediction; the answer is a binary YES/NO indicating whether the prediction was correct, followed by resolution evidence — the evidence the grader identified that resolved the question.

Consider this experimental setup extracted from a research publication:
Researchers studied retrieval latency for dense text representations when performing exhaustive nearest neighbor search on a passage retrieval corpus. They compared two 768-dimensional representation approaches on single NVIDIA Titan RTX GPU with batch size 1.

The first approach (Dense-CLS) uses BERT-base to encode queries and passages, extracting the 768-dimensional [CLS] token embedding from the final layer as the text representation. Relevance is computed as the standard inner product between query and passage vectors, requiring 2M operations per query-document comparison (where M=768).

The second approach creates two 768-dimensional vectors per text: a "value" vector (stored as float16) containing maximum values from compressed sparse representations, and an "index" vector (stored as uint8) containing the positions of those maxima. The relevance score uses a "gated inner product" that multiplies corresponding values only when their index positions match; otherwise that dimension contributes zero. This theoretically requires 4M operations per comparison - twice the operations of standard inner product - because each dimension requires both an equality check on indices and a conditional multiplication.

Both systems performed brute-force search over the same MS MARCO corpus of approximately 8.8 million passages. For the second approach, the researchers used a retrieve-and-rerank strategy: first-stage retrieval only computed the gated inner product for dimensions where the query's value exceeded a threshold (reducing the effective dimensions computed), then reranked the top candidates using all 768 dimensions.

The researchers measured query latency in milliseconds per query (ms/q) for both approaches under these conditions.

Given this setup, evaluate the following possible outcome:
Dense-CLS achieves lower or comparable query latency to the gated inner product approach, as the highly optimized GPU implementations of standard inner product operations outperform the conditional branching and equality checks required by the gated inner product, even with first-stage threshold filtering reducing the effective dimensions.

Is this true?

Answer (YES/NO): NO